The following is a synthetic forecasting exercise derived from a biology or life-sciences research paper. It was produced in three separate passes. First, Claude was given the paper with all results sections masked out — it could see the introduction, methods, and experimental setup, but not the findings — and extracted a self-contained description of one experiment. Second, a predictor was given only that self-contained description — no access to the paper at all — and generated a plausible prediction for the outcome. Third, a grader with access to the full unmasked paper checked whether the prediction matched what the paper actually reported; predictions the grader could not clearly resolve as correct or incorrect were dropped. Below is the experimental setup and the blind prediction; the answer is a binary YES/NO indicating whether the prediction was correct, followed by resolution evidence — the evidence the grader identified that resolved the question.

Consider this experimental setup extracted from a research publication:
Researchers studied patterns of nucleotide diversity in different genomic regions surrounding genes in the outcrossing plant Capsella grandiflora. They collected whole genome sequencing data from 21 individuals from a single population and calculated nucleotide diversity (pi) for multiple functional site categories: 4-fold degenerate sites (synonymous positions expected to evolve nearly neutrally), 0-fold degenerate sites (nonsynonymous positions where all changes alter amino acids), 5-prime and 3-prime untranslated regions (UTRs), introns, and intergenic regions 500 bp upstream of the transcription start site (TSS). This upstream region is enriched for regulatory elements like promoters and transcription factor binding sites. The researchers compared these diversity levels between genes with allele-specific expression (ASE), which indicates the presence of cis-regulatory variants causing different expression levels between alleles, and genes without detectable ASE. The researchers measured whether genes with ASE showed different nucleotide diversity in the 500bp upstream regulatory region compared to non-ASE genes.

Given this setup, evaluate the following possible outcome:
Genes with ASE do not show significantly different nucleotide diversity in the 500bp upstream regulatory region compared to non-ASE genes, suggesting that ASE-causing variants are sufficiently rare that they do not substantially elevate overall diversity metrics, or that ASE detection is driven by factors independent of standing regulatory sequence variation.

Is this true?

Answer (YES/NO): NO